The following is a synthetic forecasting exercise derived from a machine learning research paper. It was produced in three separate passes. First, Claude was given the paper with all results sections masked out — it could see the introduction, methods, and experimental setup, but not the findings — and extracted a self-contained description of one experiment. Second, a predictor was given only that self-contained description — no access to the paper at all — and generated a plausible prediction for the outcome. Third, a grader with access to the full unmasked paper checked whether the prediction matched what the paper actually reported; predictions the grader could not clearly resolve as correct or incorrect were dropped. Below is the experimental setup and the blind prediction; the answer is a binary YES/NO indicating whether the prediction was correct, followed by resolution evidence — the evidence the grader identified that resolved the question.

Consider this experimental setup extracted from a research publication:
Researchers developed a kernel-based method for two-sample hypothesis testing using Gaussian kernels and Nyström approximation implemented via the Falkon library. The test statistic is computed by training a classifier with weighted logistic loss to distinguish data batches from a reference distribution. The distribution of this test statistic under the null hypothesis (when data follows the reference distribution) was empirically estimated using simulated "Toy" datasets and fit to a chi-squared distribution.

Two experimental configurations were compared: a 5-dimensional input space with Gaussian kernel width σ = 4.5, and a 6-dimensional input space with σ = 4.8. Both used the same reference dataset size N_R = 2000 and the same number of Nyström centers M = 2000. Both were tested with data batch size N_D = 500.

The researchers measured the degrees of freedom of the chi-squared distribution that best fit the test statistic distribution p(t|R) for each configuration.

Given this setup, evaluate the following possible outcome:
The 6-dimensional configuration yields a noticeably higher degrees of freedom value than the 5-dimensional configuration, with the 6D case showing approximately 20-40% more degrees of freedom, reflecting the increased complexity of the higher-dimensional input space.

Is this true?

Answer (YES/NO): NO